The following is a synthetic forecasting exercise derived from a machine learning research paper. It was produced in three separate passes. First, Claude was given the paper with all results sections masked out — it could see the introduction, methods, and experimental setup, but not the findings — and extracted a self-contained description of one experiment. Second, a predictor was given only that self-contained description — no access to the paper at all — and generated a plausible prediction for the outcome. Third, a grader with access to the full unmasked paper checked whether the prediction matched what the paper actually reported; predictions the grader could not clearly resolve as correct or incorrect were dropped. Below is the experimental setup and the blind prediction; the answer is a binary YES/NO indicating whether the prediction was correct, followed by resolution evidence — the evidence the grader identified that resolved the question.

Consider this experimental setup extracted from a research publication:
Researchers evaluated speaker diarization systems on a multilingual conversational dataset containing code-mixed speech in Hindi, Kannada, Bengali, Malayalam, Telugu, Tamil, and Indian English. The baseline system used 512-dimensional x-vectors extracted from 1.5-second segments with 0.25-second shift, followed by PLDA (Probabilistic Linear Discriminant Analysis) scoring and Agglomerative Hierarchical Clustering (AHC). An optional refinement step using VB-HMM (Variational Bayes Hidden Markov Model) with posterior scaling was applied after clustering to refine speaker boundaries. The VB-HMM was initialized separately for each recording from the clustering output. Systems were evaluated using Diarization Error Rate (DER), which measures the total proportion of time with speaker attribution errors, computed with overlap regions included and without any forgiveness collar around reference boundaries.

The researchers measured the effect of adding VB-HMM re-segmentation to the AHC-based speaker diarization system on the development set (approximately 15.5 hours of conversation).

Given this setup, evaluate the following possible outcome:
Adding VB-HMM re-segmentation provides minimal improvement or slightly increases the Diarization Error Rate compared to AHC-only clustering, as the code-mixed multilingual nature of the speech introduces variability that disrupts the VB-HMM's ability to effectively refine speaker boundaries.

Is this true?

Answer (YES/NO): NO